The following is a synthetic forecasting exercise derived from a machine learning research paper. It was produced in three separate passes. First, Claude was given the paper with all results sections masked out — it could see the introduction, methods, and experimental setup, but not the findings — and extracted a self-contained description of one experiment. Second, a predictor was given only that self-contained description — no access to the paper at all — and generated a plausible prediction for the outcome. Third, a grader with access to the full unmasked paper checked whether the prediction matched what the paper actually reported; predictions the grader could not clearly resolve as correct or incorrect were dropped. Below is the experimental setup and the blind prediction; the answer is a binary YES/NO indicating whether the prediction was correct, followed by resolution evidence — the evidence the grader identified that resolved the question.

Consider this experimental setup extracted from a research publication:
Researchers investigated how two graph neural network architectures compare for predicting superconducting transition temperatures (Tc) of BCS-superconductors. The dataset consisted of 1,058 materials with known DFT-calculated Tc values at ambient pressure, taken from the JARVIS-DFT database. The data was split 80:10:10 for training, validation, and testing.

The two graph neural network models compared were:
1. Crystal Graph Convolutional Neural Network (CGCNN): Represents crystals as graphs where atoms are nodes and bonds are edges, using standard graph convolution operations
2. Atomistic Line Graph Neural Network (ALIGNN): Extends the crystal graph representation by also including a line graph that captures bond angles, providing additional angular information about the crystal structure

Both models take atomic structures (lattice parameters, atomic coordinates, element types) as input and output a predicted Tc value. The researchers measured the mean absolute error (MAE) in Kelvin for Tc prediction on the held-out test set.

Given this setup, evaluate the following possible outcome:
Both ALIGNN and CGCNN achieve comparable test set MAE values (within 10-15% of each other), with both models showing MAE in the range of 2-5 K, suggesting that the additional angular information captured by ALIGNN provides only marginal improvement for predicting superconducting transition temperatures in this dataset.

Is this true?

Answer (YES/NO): NO